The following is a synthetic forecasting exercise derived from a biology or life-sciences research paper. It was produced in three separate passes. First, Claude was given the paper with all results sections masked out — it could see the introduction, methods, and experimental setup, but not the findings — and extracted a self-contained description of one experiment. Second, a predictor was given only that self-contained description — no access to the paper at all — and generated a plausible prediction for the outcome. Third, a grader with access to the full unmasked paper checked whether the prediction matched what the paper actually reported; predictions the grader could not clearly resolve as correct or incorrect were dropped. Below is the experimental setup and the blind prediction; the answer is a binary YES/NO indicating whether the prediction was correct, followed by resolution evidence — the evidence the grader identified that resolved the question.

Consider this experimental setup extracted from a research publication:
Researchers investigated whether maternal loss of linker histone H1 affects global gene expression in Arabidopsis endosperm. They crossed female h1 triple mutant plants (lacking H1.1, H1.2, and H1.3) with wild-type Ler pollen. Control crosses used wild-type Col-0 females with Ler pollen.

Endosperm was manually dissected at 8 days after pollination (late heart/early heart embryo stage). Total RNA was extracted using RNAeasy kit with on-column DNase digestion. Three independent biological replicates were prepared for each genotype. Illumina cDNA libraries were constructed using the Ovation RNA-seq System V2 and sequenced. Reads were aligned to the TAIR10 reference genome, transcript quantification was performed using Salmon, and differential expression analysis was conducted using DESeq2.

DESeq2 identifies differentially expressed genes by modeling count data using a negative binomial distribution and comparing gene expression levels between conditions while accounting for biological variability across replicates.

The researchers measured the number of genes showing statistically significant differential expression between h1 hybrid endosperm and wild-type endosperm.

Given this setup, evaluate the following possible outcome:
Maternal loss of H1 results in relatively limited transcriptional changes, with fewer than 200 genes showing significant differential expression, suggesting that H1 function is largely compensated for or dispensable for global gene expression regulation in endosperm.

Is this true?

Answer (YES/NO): YES